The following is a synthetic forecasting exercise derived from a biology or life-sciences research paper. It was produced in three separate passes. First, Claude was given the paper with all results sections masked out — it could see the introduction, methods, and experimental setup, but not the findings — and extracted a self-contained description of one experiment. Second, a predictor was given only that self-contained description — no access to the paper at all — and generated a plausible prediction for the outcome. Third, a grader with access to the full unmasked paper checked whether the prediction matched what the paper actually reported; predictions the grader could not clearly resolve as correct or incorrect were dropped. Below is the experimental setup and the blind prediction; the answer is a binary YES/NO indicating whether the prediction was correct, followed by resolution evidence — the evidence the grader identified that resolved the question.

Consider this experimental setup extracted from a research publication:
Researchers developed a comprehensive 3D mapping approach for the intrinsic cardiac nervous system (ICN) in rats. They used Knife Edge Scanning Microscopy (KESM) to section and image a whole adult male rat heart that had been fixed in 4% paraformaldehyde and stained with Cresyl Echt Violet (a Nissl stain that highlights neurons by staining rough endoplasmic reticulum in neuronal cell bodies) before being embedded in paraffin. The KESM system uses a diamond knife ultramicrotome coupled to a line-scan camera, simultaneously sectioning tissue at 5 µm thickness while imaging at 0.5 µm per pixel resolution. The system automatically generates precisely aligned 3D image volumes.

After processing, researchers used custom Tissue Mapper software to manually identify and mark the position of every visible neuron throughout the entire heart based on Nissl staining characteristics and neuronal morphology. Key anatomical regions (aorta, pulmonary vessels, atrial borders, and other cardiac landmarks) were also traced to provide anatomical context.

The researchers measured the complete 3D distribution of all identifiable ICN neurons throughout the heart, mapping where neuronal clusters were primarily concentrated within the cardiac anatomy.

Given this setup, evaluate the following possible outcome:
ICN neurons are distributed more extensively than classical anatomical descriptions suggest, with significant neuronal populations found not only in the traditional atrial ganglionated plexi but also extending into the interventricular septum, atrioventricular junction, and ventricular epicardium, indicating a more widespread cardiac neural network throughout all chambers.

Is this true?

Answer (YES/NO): NO